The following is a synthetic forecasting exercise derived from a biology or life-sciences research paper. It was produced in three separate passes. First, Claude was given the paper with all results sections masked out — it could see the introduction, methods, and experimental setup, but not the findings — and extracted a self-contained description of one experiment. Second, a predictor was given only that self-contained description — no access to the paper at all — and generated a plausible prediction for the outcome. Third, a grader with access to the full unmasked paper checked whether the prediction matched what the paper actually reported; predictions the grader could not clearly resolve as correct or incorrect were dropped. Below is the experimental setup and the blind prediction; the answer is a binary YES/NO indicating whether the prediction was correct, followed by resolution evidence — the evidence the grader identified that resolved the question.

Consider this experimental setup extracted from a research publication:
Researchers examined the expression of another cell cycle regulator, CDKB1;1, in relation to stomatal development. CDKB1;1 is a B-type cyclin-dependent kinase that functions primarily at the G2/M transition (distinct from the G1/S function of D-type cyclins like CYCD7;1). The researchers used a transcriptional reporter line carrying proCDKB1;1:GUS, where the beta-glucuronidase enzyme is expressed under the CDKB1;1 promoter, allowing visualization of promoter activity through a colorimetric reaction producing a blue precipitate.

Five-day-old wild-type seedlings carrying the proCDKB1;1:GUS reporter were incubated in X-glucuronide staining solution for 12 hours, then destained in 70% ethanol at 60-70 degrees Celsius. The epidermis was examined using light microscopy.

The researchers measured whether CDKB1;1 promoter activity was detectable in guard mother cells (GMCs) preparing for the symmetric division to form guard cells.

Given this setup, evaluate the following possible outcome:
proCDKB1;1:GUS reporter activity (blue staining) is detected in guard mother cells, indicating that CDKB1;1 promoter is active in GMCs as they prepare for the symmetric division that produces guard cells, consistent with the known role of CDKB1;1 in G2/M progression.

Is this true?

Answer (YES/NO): YES